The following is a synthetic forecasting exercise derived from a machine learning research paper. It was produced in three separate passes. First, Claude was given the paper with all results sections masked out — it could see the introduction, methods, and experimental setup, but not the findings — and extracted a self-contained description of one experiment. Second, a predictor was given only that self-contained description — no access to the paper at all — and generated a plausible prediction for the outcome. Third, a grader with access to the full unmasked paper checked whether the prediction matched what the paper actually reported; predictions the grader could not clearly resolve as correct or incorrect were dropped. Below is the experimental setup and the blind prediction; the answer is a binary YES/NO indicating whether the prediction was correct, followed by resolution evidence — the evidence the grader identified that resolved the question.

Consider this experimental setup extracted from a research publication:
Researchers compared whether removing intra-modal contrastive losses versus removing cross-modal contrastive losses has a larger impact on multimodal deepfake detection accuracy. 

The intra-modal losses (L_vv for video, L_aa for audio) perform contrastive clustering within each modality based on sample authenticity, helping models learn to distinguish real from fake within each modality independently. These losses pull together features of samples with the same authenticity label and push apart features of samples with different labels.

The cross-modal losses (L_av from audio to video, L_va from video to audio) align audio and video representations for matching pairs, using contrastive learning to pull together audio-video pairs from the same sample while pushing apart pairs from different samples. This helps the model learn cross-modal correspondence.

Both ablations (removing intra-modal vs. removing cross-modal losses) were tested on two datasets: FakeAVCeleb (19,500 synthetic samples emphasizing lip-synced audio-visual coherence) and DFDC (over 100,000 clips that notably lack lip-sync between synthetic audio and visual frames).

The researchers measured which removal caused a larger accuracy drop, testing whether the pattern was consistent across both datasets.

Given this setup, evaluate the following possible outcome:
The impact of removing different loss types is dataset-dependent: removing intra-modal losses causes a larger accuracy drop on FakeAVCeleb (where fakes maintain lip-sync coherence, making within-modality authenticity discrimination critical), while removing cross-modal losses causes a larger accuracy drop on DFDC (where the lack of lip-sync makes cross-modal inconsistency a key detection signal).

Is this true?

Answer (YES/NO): NO